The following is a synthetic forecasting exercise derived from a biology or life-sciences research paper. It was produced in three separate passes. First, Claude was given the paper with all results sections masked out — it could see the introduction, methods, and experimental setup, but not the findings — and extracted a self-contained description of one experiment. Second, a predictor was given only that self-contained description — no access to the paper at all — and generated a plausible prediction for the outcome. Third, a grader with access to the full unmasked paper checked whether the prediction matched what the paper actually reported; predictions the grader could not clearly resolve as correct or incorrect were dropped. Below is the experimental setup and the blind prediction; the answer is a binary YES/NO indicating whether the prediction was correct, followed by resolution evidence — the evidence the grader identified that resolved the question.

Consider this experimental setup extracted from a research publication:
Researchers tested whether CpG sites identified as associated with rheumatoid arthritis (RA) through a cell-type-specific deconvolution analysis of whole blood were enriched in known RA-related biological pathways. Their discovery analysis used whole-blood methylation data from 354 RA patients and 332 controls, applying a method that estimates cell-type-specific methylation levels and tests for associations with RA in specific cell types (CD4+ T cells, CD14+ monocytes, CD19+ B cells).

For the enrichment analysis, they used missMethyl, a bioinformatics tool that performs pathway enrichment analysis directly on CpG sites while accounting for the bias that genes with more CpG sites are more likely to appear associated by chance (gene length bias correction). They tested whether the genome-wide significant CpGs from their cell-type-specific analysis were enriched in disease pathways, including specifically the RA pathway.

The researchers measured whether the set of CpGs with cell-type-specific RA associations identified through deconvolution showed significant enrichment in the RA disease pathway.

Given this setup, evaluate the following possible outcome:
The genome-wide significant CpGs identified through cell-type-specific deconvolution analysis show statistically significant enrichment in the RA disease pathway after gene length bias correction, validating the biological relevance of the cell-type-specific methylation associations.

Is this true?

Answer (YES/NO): YES